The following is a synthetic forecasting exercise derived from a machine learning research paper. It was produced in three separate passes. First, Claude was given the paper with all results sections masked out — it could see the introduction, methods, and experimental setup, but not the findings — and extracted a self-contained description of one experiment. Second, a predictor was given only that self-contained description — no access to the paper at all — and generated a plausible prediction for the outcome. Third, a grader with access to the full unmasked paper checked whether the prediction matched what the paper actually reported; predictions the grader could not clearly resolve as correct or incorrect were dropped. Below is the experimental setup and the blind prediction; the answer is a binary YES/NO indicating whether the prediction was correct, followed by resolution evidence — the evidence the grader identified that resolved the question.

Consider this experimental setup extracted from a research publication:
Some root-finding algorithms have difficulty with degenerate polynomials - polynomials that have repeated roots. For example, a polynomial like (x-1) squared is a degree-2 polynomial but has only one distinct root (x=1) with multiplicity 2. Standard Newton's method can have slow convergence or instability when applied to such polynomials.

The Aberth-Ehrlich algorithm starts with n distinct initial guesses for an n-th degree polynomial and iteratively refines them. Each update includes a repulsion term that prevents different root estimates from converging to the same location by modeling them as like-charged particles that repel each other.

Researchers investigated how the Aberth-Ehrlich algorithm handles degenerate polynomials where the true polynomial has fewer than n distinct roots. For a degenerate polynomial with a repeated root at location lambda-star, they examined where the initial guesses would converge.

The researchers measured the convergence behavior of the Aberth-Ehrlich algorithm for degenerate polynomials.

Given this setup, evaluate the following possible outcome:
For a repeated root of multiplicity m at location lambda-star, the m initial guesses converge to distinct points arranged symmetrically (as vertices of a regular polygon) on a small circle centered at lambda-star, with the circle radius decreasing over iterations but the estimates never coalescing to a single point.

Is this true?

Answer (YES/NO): NO